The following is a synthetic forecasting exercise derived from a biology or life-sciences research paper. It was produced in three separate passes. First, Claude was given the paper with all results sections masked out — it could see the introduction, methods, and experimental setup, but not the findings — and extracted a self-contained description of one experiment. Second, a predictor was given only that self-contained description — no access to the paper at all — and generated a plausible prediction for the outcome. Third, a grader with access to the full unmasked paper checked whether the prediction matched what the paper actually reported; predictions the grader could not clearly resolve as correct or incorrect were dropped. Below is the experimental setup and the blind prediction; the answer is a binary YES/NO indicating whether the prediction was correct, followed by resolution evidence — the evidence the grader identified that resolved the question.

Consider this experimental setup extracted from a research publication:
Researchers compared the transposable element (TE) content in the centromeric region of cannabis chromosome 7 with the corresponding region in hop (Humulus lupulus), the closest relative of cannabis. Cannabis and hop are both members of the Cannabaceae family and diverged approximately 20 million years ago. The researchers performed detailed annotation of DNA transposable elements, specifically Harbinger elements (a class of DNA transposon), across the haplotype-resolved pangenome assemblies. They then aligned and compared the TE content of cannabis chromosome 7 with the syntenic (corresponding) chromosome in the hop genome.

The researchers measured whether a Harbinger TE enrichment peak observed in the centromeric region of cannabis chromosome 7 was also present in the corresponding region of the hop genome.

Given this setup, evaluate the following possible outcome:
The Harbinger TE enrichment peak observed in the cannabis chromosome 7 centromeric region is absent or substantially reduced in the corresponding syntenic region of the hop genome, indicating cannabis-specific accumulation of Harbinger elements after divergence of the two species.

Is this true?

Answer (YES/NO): YES